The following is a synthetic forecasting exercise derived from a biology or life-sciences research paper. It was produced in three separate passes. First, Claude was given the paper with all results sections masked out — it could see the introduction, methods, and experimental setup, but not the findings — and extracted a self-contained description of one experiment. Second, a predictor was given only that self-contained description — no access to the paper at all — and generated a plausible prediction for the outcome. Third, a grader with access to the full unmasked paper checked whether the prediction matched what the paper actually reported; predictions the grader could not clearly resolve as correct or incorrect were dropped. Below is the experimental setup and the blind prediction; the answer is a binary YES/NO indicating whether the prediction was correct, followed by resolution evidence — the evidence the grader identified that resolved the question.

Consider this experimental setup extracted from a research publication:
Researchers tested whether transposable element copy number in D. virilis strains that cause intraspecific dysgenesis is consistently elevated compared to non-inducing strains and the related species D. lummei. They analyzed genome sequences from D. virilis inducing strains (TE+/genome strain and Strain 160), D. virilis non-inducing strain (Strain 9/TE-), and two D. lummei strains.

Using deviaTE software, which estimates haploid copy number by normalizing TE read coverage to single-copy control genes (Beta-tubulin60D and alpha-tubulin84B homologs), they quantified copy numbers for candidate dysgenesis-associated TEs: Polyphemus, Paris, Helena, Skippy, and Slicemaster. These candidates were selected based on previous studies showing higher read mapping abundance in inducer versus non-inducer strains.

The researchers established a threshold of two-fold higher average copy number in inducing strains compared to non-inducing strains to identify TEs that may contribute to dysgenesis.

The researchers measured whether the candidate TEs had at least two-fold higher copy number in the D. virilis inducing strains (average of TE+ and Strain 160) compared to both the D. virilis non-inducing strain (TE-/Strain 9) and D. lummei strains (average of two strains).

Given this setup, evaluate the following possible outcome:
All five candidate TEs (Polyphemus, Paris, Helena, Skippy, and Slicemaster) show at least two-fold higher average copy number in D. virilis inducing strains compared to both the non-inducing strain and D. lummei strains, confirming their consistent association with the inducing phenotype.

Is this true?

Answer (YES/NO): NO